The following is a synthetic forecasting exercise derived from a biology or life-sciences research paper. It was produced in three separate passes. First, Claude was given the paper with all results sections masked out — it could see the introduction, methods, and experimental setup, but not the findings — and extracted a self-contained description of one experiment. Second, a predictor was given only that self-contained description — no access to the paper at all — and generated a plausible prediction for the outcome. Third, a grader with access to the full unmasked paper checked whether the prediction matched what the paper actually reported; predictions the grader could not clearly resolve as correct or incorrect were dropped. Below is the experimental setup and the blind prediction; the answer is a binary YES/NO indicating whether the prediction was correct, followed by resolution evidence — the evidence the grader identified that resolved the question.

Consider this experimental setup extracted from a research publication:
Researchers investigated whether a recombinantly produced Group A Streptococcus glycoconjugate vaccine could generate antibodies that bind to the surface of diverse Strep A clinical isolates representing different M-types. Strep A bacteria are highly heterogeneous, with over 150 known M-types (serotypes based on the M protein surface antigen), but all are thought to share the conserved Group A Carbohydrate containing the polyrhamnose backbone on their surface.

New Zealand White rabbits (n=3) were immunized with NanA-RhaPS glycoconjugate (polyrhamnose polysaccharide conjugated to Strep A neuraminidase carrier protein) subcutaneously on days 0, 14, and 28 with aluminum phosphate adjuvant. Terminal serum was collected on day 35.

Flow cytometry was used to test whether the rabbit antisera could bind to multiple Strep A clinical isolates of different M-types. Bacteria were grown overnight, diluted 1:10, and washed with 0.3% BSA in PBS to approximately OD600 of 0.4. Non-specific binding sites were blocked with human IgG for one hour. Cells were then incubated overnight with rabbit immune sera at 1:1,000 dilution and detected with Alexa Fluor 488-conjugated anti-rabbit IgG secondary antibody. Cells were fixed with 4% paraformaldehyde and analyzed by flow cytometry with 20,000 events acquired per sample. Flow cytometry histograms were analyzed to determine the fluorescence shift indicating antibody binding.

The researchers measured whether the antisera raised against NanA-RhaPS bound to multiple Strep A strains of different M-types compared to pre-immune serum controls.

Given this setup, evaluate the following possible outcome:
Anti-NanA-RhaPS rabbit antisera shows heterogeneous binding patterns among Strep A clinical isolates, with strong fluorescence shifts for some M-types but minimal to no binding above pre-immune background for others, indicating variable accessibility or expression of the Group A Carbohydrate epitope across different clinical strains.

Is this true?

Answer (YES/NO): NO